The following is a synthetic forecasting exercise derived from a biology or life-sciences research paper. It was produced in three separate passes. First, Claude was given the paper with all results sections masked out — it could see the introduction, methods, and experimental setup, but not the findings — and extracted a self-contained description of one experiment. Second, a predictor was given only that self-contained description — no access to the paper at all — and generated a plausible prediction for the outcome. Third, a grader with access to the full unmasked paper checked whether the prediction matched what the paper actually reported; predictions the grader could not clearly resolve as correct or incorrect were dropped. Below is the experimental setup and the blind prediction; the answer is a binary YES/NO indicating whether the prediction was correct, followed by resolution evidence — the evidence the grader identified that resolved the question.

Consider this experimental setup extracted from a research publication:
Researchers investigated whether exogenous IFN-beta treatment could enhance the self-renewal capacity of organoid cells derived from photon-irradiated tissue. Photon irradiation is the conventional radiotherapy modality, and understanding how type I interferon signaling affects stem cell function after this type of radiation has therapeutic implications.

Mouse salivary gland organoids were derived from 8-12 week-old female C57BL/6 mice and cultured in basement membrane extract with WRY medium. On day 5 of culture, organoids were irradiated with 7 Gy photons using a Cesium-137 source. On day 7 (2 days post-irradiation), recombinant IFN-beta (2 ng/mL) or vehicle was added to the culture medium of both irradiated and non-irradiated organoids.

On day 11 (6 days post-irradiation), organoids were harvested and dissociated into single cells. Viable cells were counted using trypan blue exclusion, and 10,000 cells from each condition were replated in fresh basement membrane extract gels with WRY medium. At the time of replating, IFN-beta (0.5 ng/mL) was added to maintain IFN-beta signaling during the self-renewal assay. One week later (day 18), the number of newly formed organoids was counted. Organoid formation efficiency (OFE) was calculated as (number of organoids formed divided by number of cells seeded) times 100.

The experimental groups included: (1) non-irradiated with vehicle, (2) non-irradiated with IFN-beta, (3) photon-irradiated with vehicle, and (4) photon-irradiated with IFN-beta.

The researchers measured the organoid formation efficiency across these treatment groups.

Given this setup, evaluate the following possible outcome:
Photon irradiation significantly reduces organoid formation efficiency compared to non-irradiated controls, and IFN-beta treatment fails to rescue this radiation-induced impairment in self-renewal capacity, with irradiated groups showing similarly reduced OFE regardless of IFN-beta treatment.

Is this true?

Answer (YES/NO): NO